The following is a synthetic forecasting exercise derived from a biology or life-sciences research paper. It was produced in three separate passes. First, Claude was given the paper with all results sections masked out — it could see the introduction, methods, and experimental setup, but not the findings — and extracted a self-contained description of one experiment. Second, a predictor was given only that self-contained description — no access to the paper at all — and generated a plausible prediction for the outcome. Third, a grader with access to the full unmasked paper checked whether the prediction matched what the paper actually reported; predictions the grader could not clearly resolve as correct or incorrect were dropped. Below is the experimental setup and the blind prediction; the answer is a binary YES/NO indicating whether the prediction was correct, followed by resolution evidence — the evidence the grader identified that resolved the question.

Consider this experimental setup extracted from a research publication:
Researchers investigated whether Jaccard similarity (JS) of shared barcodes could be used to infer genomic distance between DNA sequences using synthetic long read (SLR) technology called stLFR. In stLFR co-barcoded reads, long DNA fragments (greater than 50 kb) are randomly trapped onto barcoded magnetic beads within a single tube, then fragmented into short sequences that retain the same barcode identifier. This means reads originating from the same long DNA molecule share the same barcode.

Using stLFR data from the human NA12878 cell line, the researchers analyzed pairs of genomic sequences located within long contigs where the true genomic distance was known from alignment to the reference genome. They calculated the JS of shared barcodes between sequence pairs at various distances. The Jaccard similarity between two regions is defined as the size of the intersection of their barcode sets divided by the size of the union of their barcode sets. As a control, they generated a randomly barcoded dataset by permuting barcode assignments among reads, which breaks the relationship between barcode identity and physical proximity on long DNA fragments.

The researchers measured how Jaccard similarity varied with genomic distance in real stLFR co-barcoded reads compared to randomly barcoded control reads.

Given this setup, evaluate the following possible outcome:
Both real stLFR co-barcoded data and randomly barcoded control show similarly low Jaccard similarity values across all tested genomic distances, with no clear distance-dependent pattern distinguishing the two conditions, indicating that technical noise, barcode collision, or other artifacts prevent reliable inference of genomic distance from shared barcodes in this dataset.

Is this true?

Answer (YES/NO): NO